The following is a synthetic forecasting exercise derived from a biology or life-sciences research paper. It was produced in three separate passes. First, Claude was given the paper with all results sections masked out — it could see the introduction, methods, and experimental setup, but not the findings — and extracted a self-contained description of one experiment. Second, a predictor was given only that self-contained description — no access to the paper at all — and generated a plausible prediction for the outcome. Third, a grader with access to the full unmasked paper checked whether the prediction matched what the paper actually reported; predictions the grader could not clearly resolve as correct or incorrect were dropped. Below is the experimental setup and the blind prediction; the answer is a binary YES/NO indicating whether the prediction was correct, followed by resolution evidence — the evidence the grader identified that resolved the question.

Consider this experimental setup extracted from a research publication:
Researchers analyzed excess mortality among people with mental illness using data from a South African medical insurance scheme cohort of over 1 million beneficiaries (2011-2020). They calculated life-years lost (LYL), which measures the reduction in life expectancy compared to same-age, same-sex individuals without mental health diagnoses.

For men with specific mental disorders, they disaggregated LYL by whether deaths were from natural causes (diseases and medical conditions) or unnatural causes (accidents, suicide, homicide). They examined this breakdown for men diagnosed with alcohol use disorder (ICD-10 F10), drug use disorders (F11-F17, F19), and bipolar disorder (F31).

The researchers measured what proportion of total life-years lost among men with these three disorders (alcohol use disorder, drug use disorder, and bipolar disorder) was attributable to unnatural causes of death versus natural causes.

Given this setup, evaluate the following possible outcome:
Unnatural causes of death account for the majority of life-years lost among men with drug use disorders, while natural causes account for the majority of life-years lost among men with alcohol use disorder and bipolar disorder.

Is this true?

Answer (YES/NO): NO